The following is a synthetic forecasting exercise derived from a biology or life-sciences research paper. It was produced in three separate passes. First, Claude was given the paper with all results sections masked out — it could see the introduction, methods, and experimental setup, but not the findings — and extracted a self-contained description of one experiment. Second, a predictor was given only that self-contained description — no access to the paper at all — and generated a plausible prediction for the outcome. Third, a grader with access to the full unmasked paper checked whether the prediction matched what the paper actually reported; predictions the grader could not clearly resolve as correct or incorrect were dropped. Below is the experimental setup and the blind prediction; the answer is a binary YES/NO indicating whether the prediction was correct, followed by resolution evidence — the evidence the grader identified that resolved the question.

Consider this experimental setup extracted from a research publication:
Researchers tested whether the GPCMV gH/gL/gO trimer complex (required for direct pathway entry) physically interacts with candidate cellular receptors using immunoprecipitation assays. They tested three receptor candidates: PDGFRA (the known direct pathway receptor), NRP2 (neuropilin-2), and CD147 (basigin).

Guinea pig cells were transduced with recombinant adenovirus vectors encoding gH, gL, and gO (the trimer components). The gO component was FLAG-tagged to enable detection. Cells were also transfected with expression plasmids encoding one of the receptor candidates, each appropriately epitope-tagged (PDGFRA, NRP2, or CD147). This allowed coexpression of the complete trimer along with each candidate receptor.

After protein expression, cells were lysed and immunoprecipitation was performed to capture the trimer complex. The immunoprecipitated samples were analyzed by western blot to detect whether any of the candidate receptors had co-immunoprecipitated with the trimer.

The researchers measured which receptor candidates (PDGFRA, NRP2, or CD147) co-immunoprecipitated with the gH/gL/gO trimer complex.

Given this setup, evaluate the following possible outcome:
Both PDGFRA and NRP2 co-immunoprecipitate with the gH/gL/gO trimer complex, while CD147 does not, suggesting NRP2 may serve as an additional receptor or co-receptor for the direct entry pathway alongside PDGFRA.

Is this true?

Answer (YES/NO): NO